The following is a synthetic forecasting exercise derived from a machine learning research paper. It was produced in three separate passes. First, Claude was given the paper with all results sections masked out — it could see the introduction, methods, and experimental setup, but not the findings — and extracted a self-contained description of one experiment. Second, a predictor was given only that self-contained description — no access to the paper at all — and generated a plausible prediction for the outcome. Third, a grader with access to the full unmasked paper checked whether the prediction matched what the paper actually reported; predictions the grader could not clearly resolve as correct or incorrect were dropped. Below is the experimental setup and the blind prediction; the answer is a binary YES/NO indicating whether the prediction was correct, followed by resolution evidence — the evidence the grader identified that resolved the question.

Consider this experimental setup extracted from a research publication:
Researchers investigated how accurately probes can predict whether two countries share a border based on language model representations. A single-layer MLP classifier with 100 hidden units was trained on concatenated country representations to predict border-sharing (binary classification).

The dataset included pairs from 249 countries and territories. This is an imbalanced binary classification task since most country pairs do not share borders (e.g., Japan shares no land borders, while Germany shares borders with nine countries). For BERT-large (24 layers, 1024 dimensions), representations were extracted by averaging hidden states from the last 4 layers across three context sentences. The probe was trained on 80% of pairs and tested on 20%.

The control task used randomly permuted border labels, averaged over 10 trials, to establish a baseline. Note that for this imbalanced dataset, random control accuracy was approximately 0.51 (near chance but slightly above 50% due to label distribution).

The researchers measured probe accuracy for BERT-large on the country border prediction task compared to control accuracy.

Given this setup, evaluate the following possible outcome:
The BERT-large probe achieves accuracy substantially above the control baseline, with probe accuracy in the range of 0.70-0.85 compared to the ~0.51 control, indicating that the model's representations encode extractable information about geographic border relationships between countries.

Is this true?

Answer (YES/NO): NO